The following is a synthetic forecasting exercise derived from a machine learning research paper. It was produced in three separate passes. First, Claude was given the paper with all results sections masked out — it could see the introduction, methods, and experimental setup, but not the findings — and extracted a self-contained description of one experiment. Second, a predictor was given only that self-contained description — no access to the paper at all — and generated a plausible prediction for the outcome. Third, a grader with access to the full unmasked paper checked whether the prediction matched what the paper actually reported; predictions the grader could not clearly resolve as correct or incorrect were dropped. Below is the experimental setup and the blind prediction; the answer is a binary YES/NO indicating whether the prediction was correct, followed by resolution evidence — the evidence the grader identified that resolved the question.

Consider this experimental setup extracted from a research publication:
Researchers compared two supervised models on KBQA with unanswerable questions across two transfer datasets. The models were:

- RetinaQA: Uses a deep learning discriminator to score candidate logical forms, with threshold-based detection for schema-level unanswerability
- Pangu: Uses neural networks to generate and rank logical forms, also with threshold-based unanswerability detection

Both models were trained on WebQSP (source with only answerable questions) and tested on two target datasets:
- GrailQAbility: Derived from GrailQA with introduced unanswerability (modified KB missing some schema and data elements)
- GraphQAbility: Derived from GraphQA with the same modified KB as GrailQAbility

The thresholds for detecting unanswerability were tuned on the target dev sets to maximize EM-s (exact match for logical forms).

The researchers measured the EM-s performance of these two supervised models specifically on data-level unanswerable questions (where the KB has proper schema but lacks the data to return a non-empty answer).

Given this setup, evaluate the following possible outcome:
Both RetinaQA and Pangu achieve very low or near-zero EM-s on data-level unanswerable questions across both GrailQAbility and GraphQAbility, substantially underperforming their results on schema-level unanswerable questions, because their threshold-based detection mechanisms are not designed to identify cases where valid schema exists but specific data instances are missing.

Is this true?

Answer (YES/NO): YES